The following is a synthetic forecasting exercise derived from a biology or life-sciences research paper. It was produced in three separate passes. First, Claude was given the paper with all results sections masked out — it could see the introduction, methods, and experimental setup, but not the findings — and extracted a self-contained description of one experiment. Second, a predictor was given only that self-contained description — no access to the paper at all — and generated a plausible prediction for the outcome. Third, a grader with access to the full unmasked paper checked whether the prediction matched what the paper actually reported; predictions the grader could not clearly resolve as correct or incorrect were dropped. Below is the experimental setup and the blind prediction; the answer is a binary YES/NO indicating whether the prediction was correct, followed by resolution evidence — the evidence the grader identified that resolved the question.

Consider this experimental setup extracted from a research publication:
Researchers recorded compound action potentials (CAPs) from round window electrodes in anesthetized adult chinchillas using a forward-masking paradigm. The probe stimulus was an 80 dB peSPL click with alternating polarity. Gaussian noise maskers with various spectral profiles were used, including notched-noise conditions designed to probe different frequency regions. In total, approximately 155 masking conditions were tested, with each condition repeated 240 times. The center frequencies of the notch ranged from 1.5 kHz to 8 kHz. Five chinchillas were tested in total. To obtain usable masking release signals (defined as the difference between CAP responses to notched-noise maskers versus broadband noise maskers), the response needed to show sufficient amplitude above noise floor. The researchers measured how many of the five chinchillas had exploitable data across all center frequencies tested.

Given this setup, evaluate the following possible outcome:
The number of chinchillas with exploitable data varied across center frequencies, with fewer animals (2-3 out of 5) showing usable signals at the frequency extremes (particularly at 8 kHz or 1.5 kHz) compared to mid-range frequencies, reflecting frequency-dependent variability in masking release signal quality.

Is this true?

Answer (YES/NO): NO